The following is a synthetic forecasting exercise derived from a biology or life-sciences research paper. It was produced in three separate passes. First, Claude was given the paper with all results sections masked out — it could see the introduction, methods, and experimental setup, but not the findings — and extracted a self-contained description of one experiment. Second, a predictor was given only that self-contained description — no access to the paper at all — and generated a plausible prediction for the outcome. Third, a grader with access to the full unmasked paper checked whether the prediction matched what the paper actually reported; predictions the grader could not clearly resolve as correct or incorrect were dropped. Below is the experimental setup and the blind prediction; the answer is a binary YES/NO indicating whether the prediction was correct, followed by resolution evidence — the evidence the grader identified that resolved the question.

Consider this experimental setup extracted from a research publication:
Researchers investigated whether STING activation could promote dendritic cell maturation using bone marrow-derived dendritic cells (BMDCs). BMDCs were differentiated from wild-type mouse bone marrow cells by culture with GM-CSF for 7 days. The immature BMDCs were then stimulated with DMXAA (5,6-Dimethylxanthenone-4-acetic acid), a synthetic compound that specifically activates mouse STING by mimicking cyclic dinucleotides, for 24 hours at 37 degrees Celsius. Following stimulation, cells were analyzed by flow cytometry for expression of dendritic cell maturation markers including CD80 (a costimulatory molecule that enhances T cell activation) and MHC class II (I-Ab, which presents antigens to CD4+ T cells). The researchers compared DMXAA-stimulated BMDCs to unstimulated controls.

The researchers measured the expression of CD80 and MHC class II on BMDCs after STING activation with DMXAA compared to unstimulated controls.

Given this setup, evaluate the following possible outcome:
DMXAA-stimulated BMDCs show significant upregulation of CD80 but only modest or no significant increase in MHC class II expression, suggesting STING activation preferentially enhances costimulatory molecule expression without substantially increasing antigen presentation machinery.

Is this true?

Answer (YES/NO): NO